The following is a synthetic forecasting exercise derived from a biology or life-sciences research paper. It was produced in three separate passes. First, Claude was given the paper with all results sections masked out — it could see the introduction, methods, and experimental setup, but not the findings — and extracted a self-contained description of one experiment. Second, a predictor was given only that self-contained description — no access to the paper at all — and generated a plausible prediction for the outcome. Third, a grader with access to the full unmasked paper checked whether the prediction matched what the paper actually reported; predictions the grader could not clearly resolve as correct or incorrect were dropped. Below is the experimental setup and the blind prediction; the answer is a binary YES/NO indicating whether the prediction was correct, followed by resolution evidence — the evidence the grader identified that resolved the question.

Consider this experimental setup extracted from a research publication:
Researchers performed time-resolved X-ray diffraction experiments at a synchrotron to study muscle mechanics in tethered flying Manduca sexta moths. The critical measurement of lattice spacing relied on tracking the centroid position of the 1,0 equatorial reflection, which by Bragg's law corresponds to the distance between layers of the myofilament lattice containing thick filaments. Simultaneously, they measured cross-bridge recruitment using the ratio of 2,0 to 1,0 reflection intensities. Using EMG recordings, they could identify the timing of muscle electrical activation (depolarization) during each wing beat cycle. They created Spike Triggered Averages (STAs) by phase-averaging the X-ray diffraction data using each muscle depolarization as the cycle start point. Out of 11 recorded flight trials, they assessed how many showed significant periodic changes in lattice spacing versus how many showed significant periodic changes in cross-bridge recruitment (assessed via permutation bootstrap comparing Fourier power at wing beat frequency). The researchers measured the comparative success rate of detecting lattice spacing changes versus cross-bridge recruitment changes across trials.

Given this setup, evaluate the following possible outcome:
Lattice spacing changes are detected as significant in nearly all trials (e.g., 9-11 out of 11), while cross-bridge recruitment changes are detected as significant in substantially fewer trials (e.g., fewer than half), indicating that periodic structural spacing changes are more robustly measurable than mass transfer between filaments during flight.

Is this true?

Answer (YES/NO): NO